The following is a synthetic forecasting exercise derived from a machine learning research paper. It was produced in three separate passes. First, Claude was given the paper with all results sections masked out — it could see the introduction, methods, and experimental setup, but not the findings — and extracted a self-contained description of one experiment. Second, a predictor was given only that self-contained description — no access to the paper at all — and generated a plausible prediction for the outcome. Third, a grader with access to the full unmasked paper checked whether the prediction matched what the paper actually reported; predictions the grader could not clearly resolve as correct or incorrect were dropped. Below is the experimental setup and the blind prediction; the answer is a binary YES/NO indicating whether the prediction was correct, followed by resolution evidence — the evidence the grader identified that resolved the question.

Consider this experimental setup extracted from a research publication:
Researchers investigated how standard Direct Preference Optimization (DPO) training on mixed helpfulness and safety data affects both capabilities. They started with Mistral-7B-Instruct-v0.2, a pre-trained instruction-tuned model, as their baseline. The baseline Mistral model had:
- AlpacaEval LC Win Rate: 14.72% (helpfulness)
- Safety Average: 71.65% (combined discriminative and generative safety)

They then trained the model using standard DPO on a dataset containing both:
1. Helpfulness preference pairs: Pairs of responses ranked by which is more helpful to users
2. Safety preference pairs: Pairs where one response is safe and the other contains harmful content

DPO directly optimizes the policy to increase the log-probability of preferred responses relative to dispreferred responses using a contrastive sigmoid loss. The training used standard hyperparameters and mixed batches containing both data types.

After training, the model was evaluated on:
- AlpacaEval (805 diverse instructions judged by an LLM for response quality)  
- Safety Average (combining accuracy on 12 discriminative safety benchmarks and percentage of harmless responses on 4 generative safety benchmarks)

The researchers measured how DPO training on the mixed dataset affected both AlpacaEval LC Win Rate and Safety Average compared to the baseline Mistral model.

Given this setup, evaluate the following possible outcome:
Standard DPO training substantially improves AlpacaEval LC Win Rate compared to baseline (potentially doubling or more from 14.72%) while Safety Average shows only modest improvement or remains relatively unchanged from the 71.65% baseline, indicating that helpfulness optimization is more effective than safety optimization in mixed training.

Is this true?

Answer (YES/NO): NO